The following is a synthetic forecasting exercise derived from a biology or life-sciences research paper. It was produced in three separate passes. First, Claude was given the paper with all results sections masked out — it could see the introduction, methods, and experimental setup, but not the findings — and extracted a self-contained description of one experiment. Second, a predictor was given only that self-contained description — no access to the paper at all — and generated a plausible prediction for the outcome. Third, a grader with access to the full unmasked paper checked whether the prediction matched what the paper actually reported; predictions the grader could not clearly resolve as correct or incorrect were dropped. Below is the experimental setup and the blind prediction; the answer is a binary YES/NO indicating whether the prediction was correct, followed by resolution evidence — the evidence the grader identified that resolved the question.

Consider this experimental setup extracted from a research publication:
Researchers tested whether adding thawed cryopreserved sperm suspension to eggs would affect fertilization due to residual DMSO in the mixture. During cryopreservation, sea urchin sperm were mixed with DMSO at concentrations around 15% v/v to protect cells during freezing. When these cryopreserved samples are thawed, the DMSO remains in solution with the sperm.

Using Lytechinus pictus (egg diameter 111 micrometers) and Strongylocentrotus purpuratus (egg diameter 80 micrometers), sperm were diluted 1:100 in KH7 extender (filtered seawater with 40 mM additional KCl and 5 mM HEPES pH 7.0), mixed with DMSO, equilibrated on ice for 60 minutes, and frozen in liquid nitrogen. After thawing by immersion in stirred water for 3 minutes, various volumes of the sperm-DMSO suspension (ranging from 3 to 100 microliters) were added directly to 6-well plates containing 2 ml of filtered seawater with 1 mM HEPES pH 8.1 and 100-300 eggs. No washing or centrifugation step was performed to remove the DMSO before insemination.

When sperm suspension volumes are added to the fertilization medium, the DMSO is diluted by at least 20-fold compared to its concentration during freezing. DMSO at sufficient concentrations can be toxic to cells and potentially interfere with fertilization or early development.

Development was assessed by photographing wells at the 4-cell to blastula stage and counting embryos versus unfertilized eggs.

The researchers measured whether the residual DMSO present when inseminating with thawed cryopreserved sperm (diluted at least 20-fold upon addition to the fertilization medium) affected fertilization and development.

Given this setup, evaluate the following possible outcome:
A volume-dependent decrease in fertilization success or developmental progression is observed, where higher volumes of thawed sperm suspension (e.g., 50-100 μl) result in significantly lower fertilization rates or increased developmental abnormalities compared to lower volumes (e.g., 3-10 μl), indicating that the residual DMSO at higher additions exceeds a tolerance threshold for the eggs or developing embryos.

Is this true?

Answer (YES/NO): NO